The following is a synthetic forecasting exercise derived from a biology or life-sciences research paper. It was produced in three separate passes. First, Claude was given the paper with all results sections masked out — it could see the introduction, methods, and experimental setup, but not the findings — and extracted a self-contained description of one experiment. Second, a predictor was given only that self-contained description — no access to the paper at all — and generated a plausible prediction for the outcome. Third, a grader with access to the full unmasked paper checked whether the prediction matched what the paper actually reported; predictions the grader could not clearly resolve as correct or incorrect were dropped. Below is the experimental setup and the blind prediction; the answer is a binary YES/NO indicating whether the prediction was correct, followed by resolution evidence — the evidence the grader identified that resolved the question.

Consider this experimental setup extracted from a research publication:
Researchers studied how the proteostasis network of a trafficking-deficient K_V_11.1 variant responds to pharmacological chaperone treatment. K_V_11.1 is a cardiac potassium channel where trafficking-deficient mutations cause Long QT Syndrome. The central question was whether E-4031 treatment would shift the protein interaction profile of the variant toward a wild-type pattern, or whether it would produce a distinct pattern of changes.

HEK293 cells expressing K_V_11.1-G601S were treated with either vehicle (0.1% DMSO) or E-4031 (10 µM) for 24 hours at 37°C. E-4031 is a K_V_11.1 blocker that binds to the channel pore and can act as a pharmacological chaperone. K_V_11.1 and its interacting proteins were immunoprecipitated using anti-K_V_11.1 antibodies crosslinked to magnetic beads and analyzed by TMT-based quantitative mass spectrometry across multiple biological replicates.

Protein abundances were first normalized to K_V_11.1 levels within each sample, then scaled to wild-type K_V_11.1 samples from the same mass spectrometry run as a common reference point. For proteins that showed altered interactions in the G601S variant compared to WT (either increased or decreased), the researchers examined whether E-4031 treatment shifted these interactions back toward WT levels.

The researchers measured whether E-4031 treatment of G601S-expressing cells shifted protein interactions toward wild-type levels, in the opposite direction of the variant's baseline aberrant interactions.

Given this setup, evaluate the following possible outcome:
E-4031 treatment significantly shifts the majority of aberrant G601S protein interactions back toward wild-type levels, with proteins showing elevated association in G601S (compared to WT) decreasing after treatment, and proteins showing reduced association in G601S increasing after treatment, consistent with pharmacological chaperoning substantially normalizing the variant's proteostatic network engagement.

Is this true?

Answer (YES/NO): NO